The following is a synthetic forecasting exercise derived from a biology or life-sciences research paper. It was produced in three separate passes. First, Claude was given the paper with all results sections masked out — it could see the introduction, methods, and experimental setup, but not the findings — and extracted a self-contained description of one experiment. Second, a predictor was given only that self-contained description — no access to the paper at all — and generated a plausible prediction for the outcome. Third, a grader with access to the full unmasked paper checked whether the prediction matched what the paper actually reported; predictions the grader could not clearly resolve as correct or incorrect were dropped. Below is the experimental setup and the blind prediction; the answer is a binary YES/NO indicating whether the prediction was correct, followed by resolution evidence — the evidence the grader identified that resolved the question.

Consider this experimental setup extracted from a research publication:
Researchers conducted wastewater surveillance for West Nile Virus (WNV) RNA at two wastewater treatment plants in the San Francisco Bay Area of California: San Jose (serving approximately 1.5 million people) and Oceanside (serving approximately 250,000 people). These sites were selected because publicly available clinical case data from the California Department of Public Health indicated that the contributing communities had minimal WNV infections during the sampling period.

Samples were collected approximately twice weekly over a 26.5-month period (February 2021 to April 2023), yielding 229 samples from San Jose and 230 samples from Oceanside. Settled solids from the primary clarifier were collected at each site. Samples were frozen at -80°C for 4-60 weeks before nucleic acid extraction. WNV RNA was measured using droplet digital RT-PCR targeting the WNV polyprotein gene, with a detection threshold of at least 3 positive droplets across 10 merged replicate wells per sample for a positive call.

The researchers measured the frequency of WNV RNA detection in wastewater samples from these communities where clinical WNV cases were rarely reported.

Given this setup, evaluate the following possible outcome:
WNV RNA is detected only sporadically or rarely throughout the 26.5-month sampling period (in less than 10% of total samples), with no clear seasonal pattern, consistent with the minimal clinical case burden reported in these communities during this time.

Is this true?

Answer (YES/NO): NO